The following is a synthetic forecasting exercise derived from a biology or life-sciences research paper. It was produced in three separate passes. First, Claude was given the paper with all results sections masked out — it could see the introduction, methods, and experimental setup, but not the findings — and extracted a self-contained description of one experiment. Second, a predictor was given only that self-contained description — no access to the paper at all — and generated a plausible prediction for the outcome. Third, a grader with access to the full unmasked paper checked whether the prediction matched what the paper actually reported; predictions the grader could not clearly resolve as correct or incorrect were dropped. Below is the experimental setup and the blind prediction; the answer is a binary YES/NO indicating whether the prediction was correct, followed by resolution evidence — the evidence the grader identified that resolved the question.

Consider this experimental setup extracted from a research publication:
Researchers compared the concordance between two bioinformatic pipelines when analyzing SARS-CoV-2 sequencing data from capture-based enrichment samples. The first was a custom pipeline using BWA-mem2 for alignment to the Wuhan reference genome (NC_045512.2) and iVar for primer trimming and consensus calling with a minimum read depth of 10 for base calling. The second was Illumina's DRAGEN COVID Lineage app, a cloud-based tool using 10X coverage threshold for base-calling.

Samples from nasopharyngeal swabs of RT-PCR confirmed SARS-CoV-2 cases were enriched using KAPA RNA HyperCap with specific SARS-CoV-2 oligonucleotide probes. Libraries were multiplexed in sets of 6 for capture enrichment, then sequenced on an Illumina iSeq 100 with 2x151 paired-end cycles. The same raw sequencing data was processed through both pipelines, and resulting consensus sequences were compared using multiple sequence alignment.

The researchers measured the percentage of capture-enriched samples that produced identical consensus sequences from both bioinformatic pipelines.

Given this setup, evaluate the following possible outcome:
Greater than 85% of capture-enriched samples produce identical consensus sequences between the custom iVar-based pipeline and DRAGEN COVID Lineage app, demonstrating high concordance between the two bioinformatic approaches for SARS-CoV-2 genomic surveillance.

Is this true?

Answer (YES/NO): YES